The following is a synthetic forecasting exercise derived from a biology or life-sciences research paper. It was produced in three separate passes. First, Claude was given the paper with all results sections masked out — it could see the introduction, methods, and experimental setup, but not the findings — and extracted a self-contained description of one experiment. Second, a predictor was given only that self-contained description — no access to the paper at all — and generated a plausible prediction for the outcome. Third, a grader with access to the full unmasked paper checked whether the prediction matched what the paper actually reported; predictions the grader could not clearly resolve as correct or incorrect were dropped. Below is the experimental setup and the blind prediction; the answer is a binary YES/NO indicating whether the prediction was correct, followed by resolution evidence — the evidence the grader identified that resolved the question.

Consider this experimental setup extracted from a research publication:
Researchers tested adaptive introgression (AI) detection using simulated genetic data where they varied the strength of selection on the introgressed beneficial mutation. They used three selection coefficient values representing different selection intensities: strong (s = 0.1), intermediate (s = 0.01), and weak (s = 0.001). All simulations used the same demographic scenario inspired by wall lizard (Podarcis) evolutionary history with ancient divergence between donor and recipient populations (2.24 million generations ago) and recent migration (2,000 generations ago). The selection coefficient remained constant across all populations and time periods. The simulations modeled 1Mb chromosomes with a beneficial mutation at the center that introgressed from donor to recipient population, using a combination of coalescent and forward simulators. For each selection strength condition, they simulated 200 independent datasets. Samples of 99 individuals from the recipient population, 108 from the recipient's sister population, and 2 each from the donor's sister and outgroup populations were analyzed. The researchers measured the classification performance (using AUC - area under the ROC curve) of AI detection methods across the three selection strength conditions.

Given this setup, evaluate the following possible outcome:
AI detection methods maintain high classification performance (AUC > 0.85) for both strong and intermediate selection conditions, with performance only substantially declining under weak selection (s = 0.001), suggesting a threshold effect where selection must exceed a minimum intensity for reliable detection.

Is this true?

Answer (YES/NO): NO